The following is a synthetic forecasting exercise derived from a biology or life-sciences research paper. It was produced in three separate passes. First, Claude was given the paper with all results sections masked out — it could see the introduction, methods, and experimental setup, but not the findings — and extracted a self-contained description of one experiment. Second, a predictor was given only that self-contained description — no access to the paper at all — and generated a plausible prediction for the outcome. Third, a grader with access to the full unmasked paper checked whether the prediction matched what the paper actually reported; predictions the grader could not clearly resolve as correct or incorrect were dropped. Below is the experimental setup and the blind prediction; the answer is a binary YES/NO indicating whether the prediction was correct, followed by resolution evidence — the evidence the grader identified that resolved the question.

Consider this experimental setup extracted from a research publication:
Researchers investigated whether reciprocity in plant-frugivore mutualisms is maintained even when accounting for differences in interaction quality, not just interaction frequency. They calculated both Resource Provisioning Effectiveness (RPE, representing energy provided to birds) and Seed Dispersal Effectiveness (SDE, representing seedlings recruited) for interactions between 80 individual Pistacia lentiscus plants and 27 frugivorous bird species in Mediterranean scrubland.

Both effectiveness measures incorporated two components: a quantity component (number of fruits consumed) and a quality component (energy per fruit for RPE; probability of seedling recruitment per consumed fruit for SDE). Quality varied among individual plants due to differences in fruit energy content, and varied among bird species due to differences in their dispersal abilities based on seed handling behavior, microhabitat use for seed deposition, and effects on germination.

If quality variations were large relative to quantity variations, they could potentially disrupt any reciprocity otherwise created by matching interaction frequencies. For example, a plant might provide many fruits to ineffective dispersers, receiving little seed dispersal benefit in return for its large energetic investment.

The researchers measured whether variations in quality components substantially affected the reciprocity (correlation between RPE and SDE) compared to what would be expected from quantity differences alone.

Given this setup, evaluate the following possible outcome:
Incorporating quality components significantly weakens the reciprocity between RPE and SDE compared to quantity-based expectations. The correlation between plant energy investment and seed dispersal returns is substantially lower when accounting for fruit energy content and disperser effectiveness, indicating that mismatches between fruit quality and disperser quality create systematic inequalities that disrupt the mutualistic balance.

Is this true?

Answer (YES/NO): NO